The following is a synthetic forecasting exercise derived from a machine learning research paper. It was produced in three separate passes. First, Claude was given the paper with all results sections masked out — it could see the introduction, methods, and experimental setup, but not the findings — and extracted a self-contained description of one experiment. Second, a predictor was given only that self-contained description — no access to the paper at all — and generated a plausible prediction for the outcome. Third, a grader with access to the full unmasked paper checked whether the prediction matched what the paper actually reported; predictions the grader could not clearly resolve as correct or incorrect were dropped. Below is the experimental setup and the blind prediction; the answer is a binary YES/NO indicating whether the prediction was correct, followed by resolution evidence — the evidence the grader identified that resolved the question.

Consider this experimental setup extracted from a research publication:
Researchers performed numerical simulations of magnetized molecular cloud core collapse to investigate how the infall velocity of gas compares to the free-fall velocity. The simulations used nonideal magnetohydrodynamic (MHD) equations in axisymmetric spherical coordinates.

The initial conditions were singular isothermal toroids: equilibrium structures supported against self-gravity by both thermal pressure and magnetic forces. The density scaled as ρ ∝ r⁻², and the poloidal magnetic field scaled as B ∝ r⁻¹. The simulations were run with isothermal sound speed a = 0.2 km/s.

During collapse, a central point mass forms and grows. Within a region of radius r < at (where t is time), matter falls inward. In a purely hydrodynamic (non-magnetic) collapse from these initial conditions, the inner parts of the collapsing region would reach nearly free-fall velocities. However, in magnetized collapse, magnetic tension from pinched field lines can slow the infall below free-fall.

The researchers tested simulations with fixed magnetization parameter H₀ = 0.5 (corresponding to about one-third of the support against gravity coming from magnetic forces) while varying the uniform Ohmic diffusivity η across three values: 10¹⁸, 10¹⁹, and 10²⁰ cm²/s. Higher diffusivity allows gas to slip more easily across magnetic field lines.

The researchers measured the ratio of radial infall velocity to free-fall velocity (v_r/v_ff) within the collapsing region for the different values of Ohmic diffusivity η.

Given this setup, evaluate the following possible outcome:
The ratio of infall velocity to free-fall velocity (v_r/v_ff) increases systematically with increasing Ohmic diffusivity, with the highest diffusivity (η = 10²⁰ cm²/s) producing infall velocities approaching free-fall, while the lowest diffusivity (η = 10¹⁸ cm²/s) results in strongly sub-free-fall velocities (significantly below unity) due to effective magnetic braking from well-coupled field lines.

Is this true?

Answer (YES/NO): YES